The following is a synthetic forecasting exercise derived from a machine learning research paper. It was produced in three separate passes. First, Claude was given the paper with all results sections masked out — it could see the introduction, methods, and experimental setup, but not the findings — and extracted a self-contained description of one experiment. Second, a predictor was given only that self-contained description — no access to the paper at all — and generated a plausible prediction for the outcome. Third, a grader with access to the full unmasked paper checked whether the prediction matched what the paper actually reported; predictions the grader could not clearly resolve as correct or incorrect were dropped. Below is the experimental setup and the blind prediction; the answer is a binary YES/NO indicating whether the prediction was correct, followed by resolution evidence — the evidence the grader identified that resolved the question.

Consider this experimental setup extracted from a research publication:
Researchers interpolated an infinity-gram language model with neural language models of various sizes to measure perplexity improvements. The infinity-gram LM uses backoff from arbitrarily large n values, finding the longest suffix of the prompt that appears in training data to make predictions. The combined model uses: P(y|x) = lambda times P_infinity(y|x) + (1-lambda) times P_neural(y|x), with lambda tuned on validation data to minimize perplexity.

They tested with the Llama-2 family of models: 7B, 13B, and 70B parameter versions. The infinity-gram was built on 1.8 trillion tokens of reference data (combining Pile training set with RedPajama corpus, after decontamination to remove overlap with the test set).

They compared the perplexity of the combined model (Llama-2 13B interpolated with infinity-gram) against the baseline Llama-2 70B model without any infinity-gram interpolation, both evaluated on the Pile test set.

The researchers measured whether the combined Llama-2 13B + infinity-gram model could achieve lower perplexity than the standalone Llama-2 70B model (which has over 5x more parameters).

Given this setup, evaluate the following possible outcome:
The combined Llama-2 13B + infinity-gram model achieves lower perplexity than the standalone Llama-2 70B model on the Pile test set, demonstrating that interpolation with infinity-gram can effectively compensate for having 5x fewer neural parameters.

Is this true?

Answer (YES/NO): YES